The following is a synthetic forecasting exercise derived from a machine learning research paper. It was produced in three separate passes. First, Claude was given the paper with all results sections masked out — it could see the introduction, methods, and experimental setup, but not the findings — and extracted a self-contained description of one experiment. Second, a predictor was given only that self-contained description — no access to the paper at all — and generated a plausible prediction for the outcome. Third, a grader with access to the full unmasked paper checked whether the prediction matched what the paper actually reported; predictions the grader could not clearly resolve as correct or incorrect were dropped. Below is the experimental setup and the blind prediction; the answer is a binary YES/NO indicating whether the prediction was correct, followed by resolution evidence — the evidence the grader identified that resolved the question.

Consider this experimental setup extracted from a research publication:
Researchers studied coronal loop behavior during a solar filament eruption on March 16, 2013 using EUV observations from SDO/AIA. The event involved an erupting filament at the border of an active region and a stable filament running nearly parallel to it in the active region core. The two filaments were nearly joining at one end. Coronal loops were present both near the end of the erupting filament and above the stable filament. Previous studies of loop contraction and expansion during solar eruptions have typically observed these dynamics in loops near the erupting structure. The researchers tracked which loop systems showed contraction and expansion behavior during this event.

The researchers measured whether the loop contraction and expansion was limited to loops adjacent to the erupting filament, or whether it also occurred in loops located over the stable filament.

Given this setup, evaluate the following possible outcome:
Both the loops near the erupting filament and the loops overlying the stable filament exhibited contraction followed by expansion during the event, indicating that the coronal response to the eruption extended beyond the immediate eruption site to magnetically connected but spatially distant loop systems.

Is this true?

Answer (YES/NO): YES